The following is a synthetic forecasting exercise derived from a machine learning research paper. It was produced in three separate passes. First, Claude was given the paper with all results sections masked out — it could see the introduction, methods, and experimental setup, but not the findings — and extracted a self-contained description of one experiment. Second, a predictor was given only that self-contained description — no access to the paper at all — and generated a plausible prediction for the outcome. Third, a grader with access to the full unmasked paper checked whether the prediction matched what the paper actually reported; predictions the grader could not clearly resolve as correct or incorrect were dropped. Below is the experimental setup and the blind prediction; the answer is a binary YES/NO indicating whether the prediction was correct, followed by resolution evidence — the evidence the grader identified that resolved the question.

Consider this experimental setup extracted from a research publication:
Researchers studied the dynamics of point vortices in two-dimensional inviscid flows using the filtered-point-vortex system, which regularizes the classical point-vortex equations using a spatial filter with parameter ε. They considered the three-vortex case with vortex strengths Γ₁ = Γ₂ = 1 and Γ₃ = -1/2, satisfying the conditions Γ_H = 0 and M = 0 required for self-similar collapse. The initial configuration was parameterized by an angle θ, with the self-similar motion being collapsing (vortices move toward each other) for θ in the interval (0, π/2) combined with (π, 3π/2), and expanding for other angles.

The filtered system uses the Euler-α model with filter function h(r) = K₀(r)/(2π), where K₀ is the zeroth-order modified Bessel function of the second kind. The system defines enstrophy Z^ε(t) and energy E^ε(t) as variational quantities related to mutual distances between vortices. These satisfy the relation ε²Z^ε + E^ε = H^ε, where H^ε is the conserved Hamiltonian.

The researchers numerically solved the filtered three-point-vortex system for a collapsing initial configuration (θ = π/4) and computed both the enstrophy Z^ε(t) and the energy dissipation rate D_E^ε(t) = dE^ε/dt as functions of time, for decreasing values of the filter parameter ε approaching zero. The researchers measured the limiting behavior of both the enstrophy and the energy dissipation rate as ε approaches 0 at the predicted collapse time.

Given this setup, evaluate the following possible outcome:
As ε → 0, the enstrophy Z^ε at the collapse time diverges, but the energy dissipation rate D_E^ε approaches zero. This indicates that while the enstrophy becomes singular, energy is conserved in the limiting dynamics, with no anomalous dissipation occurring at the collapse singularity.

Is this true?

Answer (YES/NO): YES